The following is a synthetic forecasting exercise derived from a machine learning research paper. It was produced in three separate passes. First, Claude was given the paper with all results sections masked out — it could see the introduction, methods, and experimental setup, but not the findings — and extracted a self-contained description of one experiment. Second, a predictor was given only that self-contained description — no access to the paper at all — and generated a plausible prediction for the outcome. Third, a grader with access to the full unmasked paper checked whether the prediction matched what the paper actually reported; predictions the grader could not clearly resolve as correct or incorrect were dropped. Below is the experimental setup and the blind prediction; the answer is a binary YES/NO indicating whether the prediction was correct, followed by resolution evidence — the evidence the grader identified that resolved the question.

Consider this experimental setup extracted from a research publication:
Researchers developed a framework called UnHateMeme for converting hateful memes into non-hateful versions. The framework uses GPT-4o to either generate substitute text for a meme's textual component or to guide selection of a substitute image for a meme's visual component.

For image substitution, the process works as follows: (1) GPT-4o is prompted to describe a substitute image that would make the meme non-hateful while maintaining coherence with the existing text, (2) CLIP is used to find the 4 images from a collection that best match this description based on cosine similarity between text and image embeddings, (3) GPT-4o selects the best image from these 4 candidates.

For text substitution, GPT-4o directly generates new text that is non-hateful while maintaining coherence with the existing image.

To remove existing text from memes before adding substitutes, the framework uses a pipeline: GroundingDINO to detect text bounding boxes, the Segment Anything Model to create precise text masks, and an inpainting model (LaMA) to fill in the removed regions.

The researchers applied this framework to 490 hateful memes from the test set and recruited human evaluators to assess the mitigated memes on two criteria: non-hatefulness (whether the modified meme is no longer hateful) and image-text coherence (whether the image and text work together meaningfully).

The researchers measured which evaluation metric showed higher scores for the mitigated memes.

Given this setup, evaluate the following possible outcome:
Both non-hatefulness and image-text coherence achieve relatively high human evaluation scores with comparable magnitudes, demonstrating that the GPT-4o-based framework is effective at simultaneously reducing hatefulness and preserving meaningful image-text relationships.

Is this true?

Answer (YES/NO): YES